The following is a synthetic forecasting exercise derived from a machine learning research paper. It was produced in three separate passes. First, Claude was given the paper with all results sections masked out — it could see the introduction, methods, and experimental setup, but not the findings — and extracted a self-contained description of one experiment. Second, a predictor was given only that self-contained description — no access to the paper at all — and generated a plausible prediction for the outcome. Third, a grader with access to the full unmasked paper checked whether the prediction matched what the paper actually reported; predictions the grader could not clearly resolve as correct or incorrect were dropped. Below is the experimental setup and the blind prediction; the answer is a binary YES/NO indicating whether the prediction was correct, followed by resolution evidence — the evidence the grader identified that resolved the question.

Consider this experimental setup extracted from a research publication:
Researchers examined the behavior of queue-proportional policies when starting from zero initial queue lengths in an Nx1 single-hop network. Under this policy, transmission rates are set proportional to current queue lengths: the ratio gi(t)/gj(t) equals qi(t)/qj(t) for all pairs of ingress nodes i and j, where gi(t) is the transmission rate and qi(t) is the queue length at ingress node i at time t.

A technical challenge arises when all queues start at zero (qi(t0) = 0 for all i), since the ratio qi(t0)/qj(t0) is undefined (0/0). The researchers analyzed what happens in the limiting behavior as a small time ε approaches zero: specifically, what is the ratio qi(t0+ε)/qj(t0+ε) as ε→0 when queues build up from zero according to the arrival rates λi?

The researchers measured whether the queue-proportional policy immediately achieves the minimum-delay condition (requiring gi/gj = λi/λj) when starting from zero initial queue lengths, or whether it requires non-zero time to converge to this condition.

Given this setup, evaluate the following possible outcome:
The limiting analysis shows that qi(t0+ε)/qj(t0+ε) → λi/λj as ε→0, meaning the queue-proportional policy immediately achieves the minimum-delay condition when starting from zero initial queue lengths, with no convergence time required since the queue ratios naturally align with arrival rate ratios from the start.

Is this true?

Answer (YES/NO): YES